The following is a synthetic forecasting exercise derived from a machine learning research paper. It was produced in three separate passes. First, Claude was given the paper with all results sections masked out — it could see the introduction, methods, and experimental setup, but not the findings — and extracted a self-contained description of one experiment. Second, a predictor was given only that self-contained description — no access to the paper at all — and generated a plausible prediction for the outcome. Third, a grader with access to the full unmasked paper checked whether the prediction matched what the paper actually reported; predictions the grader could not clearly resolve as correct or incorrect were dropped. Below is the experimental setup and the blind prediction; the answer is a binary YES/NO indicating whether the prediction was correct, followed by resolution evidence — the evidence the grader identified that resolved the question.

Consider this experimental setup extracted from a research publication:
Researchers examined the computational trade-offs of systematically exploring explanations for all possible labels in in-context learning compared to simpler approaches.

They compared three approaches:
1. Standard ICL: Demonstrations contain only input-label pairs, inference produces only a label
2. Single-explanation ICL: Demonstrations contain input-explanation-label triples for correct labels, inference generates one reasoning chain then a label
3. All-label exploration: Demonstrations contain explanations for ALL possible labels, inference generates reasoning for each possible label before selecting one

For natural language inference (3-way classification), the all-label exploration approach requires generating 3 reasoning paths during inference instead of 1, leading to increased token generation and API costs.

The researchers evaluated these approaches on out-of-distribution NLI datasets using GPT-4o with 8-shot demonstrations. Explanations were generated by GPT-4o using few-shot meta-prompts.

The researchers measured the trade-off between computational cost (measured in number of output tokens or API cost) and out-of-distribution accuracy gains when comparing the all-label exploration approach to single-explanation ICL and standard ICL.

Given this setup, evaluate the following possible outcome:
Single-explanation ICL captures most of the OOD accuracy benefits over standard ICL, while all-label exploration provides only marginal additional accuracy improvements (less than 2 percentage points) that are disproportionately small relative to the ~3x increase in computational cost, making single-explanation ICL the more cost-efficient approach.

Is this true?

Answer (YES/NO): NO